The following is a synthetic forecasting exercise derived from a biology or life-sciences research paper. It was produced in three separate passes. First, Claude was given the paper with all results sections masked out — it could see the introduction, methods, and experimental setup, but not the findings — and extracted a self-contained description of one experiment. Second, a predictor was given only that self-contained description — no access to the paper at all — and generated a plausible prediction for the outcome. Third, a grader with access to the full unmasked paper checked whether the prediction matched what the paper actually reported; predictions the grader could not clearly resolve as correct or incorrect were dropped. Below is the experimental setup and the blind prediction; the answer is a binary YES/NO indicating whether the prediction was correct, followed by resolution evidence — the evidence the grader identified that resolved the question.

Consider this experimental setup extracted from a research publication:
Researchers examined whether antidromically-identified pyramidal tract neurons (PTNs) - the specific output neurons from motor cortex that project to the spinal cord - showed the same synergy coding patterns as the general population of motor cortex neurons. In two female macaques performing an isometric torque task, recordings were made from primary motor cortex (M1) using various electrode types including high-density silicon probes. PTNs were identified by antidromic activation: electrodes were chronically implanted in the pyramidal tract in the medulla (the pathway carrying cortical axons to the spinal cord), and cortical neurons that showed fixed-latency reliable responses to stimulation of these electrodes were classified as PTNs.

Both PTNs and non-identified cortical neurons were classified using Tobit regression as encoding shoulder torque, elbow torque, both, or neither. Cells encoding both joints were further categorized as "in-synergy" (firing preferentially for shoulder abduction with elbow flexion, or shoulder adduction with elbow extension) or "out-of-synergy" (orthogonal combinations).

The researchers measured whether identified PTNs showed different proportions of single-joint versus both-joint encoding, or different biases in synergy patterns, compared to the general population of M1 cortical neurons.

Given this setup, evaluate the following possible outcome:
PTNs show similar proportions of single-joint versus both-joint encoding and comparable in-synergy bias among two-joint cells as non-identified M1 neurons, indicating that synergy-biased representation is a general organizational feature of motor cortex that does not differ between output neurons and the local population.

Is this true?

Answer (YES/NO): YES